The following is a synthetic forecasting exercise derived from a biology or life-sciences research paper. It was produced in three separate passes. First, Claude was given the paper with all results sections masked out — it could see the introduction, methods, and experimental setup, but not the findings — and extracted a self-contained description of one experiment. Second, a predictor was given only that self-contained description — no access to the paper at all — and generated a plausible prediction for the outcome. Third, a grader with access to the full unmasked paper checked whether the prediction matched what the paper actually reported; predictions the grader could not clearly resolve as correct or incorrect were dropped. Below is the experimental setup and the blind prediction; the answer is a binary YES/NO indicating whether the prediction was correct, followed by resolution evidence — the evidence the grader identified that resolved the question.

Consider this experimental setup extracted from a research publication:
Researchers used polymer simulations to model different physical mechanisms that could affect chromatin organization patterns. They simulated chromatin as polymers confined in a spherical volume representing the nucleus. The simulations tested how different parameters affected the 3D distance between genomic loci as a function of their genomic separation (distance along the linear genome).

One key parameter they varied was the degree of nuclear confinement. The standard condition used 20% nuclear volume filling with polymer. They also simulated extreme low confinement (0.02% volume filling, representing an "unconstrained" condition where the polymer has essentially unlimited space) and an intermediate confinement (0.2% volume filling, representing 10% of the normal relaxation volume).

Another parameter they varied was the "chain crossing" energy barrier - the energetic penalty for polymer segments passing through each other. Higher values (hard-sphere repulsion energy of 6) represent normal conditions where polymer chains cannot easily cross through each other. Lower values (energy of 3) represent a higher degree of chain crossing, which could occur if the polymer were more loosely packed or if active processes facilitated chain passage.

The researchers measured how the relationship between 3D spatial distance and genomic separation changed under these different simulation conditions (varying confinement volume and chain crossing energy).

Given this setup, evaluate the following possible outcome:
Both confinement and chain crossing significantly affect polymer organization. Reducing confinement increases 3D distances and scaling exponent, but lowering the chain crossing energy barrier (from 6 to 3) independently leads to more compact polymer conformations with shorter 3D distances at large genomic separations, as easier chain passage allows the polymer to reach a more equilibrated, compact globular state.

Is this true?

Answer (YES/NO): NO